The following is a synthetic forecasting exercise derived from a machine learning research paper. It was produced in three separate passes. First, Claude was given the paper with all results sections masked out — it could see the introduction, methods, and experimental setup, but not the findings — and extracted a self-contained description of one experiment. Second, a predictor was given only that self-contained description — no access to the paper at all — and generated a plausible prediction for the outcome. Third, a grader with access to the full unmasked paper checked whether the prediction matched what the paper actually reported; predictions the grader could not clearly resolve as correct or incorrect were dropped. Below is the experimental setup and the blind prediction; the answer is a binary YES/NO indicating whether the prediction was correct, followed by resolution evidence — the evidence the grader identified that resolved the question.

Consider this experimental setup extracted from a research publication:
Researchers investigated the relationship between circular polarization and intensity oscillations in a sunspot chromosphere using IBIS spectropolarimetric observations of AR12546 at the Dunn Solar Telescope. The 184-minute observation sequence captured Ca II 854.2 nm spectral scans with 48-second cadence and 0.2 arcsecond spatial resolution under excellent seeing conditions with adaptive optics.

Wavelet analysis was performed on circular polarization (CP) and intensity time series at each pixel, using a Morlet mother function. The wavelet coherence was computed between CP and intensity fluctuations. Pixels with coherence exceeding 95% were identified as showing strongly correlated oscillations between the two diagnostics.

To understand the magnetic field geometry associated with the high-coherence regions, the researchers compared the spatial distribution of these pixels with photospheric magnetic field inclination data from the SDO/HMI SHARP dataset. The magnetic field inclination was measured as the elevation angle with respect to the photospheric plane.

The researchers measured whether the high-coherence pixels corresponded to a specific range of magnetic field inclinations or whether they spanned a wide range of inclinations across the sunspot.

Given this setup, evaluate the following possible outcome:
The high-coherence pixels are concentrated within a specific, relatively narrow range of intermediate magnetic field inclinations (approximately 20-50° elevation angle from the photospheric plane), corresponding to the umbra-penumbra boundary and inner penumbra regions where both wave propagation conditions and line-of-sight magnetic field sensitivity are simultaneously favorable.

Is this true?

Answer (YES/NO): NO